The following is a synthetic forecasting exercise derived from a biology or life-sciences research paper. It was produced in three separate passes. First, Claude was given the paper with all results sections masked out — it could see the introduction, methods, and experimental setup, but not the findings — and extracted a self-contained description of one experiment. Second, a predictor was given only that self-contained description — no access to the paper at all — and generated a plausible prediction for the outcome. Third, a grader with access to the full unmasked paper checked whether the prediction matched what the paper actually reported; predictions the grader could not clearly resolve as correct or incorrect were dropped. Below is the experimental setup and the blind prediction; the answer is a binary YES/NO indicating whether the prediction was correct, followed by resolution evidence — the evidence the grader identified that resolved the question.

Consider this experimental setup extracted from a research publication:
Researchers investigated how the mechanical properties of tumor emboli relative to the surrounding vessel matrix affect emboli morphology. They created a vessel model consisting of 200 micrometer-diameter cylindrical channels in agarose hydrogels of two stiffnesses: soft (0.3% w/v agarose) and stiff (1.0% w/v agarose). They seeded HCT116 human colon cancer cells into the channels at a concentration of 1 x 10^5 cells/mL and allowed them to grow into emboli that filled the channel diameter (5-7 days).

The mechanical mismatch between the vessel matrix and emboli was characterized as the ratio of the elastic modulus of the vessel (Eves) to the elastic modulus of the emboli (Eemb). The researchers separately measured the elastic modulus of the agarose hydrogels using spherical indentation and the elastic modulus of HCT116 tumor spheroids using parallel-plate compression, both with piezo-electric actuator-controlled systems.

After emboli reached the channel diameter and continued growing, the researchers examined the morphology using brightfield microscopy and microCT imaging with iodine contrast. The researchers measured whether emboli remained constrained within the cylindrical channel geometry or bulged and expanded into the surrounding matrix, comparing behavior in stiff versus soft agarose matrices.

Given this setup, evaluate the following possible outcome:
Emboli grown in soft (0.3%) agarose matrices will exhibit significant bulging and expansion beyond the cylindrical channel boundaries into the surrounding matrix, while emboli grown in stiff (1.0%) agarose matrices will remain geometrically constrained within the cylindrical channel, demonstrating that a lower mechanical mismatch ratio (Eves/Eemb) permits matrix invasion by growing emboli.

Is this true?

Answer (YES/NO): YES